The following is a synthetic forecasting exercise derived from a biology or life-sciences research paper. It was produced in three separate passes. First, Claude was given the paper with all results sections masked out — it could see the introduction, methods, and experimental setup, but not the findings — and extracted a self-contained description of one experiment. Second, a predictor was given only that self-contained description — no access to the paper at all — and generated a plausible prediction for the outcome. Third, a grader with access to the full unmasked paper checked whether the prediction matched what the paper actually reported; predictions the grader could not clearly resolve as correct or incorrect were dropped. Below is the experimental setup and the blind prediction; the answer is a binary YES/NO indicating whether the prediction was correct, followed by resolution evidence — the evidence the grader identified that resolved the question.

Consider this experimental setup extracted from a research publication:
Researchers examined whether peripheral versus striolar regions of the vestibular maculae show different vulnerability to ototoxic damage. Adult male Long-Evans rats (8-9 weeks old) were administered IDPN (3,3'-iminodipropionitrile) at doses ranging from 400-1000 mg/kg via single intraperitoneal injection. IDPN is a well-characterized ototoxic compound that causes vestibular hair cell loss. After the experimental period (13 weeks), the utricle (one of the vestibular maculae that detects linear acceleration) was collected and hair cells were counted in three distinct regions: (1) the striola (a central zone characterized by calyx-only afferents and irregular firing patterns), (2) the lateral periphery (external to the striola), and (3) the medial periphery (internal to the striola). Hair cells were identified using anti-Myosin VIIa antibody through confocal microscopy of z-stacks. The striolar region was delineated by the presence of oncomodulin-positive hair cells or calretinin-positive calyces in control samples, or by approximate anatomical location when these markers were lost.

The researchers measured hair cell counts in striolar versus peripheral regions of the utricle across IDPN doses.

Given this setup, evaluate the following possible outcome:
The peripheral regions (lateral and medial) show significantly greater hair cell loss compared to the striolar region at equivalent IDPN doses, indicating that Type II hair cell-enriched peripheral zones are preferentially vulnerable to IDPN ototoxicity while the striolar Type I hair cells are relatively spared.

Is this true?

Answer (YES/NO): NO